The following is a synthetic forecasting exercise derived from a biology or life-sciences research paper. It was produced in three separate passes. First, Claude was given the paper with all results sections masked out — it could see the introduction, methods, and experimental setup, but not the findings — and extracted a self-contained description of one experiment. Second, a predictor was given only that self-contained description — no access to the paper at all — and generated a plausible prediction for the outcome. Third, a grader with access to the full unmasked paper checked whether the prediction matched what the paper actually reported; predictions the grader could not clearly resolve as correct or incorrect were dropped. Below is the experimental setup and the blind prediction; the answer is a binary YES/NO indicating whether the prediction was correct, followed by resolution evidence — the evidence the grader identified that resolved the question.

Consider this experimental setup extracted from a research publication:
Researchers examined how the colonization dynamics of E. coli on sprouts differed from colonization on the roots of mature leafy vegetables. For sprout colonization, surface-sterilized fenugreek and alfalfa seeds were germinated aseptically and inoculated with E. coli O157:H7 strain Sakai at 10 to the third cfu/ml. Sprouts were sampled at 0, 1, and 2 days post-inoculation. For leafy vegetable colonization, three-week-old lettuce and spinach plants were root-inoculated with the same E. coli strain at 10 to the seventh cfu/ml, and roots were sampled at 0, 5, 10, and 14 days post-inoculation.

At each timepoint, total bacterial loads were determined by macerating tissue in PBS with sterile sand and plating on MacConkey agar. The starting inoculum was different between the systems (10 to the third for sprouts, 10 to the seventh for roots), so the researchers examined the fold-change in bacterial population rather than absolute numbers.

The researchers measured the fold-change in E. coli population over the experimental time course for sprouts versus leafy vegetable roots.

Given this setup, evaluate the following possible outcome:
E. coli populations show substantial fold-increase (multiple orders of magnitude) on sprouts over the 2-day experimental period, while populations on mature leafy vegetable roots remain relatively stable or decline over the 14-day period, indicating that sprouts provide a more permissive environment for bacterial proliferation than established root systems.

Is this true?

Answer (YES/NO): YES